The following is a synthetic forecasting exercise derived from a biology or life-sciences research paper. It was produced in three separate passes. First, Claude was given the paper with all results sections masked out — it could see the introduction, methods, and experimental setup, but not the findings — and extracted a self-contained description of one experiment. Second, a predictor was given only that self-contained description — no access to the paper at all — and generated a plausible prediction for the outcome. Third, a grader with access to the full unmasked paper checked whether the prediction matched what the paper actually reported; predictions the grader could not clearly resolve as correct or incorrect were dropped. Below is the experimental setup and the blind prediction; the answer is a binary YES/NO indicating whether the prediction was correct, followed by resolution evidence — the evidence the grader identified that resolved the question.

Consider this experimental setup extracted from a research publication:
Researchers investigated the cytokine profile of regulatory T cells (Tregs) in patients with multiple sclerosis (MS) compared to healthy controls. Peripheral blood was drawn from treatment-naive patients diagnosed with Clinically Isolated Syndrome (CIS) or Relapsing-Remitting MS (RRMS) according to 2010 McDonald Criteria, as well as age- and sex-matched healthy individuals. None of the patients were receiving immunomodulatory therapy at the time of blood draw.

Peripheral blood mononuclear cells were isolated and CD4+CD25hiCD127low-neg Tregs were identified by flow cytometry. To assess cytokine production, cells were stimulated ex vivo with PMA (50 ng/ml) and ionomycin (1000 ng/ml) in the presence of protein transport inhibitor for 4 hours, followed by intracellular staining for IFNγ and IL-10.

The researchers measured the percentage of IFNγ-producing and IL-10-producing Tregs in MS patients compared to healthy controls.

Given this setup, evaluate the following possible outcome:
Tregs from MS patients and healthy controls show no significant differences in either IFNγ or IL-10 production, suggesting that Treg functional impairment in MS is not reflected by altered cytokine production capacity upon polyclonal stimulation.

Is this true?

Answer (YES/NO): NO